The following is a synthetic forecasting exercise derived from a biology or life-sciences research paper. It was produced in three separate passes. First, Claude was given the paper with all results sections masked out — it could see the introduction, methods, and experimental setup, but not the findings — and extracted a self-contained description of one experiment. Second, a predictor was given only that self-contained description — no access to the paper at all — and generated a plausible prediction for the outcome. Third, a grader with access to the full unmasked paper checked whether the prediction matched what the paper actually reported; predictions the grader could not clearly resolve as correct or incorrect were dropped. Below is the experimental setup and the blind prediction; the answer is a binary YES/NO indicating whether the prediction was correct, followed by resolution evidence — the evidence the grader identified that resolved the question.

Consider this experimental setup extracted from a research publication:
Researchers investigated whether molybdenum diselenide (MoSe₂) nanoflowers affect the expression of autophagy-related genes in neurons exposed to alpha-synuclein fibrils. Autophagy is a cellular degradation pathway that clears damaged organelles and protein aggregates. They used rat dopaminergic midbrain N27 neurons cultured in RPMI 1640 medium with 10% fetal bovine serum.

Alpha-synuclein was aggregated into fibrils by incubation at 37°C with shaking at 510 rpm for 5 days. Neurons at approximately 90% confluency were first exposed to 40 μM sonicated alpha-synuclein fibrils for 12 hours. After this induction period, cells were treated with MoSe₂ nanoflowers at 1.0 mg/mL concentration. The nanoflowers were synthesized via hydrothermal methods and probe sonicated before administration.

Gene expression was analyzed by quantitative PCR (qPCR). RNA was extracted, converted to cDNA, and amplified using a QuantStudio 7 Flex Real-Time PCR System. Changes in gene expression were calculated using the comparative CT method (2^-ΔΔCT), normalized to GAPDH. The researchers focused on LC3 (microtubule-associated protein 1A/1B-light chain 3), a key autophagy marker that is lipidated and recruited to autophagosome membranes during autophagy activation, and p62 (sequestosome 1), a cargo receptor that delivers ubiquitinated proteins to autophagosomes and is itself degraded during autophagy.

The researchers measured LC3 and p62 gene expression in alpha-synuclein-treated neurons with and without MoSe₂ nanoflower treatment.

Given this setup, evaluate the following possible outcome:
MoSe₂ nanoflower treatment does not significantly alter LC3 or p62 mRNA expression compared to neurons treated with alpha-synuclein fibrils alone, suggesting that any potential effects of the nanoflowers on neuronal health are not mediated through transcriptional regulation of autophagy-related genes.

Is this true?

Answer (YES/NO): NO